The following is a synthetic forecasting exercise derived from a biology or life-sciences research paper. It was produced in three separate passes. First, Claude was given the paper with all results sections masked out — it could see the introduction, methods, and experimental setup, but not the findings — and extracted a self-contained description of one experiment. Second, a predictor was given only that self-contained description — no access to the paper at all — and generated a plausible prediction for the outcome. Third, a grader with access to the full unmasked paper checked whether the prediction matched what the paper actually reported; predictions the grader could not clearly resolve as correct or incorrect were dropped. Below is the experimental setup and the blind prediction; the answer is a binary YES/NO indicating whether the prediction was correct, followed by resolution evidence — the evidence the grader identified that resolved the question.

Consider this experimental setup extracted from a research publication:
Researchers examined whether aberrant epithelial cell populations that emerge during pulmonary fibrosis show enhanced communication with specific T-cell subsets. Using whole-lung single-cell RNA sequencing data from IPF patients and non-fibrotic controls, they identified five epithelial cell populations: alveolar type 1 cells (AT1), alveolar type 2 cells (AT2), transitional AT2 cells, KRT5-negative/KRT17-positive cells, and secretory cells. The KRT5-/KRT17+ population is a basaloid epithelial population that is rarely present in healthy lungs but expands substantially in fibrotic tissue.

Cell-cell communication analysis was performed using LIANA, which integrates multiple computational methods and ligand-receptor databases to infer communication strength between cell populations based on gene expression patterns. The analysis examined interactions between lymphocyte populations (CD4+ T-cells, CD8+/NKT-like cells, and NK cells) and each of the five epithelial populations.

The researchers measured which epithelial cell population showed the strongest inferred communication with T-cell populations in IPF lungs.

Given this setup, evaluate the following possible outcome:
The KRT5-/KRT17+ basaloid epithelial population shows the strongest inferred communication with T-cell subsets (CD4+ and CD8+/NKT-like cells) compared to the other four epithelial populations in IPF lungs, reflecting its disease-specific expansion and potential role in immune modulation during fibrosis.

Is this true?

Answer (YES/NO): NO